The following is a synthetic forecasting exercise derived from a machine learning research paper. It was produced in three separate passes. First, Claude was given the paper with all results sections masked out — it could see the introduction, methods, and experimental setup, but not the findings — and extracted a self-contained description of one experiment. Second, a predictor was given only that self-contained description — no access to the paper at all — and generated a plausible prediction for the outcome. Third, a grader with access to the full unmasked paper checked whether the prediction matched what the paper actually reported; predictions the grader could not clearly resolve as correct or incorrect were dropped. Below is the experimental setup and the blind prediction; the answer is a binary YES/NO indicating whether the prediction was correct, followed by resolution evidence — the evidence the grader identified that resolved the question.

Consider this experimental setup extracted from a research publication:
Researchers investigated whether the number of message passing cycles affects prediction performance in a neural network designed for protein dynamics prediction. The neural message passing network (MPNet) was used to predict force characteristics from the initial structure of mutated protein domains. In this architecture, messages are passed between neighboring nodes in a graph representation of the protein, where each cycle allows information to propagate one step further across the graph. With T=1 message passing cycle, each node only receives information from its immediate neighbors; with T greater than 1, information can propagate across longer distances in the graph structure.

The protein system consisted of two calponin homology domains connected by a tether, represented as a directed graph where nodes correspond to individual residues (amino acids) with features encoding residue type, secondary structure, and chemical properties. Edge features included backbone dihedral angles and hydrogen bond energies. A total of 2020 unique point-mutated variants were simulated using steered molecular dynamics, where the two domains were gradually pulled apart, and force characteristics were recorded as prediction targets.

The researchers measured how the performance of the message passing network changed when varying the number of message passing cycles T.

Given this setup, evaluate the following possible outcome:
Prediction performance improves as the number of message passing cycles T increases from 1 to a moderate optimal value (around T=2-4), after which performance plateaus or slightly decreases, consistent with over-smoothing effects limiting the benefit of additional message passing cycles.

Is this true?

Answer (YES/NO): NO